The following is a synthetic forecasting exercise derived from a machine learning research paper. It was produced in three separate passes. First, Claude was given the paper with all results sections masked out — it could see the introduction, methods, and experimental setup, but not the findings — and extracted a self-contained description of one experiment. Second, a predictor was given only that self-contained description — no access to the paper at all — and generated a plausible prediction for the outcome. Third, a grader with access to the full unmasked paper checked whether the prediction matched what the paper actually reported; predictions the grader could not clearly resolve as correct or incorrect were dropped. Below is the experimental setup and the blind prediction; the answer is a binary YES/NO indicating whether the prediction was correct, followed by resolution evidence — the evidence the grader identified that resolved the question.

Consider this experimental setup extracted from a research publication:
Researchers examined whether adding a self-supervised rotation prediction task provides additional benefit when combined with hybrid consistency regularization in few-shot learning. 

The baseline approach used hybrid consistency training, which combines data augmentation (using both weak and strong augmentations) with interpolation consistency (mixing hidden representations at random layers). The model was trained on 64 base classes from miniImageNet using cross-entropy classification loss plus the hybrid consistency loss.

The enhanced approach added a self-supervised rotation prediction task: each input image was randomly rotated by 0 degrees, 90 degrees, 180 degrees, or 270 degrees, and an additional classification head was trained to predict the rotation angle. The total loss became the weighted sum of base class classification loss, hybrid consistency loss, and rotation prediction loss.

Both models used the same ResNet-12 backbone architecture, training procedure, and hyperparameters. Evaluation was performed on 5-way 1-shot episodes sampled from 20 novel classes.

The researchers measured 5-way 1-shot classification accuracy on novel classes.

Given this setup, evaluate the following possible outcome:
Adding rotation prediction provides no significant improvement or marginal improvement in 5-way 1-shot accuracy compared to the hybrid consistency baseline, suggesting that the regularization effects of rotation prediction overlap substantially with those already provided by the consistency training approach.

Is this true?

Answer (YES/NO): NO